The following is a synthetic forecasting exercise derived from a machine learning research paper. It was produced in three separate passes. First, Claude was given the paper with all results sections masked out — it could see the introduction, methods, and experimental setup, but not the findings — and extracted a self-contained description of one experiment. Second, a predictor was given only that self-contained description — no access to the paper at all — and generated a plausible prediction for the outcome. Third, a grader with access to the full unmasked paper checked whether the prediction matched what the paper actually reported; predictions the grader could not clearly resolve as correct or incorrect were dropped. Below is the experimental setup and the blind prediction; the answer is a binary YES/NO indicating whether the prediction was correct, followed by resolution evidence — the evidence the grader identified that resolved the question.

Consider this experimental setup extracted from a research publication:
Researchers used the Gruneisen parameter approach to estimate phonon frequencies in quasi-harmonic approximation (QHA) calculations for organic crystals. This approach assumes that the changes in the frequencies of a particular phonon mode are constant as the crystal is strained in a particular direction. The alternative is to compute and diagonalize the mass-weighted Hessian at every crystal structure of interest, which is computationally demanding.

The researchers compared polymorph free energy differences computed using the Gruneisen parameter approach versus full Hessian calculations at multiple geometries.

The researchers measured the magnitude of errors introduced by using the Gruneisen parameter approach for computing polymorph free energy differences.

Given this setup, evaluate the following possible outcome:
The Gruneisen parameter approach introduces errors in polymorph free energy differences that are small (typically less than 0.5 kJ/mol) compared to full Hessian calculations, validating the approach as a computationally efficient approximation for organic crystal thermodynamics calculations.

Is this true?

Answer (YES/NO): YES